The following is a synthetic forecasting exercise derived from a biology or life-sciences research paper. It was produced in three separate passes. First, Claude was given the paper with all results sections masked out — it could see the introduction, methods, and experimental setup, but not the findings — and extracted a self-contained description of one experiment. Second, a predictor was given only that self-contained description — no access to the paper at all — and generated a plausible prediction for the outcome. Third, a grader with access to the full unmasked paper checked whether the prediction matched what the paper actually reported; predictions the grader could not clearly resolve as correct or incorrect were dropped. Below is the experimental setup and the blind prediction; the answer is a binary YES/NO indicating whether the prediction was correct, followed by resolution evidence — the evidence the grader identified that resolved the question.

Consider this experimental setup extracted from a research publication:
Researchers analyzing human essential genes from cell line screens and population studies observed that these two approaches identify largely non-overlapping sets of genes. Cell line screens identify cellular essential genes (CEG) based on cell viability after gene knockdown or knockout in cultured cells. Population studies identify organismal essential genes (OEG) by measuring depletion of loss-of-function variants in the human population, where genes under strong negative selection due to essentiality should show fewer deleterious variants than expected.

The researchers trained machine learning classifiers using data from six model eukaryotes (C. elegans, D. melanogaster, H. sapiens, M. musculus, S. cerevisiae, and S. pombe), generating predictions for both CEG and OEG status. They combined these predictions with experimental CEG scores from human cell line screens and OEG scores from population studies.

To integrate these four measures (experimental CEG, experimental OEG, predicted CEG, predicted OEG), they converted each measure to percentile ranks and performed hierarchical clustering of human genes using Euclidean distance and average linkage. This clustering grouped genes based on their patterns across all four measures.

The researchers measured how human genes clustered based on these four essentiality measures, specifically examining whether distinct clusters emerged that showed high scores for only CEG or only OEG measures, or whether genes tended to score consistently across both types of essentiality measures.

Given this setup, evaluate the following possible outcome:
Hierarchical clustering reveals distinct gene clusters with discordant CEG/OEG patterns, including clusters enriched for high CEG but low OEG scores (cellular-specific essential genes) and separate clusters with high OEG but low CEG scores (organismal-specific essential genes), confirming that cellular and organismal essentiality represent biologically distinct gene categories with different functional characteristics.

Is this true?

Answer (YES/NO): YES